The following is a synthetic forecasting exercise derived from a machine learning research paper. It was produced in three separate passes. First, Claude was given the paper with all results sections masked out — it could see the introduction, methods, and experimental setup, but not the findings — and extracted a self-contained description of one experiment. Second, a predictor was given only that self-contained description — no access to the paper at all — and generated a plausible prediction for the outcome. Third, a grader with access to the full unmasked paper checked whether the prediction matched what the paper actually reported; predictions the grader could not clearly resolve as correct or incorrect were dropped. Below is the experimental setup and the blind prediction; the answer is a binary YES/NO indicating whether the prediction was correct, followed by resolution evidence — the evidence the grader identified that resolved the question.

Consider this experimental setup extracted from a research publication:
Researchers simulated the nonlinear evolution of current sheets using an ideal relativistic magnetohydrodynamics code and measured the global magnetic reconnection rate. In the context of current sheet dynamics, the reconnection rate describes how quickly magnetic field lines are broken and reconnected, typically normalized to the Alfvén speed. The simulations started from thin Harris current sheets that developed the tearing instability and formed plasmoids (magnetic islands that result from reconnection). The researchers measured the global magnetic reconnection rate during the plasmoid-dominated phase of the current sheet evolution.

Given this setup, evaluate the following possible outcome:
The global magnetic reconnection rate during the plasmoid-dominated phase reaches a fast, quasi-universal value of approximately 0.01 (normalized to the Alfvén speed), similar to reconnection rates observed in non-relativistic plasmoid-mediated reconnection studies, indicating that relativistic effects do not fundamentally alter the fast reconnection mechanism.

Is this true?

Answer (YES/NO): NO